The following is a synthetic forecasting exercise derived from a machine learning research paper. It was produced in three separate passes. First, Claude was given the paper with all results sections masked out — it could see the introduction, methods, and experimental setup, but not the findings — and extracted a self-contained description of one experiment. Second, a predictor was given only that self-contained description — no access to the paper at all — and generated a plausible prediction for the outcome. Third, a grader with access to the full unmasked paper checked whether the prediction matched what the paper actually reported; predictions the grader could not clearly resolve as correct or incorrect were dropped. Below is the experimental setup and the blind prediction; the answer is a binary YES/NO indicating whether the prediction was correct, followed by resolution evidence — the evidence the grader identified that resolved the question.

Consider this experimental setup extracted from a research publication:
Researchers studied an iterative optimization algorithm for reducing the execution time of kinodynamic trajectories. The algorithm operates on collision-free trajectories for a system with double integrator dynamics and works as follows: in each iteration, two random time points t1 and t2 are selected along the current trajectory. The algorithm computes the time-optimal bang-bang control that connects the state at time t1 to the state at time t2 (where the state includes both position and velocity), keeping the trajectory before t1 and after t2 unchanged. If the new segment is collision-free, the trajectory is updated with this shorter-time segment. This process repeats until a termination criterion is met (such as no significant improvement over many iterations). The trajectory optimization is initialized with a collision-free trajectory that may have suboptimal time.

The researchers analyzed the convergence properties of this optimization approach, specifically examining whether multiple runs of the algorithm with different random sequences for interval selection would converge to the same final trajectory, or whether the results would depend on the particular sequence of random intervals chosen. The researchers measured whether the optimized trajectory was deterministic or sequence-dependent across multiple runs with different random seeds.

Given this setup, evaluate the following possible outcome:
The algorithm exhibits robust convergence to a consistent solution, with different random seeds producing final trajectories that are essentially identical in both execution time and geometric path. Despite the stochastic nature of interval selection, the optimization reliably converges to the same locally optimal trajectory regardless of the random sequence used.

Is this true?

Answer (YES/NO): NO